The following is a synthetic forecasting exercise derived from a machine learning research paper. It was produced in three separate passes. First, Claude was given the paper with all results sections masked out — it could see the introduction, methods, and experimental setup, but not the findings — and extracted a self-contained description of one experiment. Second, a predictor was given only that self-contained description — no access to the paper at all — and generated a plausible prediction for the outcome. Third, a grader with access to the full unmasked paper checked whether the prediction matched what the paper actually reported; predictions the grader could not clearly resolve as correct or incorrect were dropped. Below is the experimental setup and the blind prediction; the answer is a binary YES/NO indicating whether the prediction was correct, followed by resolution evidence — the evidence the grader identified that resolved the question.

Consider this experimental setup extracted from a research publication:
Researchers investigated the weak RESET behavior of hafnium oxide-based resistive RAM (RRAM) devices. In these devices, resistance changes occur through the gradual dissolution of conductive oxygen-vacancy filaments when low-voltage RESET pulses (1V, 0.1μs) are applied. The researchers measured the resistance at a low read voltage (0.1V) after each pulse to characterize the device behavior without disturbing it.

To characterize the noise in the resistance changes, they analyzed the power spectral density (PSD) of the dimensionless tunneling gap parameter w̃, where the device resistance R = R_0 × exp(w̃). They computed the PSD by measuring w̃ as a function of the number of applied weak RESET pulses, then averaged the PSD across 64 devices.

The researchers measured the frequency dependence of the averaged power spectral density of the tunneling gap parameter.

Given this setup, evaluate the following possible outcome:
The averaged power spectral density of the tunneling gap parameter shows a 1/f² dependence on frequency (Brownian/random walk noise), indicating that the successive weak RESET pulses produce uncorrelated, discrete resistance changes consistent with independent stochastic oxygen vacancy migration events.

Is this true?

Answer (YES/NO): NO